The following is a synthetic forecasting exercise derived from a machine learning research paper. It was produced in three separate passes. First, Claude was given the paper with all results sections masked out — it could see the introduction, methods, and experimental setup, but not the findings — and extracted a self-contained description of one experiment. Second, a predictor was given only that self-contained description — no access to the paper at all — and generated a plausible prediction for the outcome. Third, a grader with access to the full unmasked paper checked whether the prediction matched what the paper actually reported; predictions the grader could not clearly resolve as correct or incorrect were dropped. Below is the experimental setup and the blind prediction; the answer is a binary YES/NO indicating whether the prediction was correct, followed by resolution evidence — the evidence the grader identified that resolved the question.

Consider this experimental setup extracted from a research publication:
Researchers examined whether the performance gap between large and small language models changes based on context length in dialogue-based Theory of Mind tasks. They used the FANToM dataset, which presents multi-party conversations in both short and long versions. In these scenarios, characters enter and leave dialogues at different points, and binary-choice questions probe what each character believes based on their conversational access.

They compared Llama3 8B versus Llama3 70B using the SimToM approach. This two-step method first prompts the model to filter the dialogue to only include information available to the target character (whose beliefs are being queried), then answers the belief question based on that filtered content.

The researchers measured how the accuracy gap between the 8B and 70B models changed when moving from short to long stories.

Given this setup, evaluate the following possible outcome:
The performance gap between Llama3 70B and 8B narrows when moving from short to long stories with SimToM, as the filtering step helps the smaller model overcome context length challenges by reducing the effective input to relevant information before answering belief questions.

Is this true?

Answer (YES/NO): YES